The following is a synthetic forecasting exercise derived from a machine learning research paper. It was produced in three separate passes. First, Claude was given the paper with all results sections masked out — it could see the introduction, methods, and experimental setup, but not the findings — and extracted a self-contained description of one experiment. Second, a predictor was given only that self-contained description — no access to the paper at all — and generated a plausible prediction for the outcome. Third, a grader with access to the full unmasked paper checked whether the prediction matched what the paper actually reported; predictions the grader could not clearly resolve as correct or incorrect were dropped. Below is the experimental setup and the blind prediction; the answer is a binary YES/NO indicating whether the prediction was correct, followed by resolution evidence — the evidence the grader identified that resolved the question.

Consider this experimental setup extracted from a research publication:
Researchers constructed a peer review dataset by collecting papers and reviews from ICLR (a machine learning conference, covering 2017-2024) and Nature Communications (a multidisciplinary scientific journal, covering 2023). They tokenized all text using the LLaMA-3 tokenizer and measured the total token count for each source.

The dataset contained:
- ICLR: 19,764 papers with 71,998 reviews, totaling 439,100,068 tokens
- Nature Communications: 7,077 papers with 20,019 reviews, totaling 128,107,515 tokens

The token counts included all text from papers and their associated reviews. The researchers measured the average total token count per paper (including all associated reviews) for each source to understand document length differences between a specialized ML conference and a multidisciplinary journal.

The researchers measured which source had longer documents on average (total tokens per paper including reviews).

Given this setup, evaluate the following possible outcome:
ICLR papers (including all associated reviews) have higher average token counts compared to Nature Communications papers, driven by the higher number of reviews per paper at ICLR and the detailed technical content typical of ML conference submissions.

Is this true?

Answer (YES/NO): YES